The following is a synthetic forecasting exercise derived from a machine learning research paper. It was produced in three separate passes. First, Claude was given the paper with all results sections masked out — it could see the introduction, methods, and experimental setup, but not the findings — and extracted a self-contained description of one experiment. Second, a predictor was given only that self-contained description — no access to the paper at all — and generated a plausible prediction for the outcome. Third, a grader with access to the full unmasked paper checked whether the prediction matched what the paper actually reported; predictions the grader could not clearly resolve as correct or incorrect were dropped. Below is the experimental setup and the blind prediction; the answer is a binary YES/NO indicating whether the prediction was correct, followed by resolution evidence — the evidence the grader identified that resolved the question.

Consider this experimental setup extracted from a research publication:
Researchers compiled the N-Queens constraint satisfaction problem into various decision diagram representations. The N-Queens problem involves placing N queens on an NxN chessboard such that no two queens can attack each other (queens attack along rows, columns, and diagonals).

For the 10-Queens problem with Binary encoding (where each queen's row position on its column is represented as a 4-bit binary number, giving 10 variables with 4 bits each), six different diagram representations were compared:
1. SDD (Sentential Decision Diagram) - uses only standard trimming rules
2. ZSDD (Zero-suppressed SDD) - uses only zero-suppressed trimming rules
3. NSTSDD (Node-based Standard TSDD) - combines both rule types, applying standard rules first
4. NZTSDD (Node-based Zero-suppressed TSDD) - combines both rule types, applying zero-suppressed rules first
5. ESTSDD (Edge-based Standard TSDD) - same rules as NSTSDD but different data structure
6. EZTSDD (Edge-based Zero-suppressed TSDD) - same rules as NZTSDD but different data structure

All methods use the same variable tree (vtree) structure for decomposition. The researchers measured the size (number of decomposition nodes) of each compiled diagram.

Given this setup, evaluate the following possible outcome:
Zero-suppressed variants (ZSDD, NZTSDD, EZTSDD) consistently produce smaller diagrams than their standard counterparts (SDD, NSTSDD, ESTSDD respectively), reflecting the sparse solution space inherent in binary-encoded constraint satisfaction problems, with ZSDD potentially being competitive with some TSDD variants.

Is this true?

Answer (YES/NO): NO